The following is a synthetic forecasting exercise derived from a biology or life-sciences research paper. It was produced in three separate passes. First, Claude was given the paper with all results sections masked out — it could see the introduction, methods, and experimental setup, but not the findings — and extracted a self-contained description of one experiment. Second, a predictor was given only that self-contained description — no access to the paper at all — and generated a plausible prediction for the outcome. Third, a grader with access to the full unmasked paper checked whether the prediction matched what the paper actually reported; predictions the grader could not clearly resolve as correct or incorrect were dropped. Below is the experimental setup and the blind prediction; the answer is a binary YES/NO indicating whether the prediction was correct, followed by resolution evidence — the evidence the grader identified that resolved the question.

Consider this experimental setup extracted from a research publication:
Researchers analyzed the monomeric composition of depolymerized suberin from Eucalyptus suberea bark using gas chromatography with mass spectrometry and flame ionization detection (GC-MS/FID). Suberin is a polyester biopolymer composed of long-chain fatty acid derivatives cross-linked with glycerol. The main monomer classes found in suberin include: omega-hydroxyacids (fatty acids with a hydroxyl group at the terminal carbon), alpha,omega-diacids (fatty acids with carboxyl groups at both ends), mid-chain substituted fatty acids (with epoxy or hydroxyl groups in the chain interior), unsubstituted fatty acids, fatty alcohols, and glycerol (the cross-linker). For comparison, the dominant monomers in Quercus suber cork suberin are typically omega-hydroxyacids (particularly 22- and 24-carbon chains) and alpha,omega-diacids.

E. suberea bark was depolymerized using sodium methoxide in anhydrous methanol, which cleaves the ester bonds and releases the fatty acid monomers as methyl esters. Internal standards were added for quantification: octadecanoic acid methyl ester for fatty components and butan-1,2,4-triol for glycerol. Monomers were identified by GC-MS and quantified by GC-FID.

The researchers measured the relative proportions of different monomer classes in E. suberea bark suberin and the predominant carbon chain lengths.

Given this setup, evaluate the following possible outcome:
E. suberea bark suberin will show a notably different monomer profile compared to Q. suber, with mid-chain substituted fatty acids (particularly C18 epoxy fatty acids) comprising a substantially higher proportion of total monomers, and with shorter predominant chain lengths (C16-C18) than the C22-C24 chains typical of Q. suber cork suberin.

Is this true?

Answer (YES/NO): NO